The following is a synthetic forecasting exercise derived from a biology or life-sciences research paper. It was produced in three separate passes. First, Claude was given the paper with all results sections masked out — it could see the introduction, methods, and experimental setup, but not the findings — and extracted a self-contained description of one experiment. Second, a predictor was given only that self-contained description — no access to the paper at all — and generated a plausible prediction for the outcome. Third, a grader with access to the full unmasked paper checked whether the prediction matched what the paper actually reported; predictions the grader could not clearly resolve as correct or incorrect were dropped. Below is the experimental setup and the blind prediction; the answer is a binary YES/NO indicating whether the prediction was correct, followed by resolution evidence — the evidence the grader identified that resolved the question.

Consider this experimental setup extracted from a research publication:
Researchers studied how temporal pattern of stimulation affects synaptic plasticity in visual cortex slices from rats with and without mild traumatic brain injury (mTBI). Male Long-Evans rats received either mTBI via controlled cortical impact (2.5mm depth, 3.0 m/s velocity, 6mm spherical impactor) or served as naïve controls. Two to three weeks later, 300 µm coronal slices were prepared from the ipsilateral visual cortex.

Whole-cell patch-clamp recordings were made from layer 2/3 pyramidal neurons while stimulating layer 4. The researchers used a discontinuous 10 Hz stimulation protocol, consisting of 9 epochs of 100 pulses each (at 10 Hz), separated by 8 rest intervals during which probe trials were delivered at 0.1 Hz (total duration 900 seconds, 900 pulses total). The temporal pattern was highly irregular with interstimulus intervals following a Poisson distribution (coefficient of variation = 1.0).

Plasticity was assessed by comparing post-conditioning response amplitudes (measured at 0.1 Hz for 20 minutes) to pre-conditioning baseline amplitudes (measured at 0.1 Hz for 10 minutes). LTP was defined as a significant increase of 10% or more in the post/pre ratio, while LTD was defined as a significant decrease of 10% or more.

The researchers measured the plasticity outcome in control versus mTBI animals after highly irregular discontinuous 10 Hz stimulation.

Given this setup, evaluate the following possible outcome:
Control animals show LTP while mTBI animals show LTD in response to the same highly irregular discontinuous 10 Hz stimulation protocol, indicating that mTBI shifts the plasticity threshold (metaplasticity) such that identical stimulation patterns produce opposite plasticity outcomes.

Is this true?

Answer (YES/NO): NO